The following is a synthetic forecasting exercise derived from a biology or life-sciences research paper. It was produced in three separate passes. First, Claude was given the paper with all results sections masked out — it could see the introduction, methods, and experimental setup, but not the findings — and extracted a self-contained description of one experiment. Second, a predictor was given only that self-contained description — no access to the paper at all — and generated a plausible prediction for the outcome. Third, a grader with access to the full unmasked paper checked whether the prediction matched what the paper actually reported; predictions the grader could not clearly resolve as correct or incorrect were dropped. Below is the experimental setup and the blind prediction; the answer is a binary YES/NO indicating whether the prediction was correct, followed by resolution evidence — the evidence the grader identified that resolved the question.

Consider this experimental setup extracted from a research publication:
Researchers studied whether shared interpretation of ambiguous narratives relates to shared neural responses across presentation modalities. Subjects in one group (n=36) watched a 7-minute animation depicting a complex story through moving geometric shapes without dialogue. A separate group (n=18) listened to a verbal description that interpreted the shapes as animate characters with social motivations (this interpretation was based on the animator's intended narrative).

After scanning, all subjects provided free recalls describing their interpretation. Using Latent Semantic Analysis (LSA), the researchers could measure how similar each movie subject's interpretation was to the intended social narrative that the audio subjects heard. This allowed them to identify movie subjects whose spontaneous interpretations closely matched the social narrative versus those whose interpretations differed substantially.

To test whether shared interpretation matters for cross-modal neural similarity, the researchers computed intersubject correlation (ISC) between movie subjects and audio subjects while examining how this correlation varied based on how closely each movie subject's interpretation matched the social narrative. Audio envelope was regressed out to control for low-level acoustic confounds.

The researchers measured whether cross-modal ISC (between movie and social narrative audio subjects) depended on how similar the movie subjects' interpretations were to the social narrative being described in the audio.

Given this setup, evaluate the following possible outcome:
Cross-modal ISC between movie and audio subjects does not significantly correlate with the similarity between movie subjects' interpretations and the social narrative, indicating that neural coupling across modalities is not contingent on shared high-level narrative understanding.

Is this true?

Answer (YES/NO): NO